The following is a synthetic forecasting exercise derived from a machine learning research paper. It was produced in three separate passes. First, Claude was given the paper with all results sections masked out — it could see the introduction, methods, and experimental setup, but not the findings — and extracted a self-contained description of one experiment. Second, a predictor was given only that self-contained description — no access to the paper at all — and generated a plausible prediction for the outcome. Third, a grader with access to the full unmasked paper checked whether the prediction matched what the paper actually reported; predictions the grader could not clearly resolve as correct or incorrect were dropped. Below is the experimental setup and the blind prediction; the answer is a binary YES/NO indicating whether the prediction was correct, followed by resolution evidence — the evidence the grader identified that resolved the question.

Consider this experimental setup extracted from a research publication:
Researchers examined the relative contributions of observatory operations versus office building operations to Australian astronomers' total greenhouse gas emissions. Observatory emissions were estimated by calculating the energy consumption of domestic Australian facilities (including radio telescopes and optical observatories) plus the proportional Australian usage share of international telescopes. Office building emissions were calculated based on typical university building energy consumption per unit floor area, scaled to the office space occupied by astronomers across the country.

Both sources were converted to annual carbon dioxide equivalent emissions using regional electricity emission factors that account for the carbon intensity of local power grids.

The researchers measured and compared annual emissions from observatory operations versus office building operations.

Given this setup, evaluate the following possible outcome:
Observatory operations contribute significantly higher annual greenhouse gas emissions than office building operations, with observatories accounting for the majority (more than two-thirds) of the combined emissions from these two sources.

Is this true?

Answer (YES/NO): NO